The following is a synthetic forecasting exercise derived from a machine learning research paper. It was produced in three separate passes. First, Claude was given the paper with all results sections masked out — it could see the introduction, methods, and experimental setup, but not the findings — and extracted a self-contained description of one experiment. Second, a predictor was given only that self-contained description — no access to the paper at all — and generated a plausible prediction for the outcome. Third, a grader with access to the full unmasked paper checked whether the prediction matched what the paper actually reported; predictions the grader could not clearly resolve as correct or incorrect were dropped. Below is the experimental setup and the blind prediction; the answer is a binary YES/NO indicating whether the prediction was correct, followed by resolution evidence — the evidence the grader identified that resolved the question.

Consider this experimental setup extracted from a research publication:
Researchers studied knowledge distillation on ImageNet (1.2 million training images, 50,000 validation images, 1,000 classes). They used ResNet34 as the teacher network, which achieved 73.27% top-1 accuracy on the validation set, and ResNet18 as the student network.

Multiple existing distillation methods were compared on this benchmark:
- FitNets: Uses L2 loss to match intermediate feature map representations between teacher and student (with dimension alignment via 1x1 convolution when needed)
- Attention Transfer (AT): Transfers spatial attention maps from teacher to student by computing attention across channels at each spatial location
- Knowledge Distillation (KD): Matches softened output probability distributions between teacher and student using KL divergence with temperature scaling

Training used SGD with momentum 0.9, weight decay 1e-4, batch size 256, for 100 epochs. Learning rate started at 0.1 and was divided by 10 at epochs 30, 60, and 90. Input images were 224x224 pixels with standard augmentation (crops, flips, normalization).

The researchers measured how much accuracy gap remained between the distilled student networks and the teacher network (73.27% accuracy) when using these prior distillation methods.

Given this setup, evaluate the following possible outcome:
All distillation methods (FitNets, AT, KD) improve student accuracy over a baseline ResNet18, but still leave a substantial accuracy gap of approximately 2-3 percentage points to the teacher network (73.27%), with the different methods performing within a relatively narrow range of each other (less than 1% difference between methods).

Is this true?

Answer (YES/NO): YES